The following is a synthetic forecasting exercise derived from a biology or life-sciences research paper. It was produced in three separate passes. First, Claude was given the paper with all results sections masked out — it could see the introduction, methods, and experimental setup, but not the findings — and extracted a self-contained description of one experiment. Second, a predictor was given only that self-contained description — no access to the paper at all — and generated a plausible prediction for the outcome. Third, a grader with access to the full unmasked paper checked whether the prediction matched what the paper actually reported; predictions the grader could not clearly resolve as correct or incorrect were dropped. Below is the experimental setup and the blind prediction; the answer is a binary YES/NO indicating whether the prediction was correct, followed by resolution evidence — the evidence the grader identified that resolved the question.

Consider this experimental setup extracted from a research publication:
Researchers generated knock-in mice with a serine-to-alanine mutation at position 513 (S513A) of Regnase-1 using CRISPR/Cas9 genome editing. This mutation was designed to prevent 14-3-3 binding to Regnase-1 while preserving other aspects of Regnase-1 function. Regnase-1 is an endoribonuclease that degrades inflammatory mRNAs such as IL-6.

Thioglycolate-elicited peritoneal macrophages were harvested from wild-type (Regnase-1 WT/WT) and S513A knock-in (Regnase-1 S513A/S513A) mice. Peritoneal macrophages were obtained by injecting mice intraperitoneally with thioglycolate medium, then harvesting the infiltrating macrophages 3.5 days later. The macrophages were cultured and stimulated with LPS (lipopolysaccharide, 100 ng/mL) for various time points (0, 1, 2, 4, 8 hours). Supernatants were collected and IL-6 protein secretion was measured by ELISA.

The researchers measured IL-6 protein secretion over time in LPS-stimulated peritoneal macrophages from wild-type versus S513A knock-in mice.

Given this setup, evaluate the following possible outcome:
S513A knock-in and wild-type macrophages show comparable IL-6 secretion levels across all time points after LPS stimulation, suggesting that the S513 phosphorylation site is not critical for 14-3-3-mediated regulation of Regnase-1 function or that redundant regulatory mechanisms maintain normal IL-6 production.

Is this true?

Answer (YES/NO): YES